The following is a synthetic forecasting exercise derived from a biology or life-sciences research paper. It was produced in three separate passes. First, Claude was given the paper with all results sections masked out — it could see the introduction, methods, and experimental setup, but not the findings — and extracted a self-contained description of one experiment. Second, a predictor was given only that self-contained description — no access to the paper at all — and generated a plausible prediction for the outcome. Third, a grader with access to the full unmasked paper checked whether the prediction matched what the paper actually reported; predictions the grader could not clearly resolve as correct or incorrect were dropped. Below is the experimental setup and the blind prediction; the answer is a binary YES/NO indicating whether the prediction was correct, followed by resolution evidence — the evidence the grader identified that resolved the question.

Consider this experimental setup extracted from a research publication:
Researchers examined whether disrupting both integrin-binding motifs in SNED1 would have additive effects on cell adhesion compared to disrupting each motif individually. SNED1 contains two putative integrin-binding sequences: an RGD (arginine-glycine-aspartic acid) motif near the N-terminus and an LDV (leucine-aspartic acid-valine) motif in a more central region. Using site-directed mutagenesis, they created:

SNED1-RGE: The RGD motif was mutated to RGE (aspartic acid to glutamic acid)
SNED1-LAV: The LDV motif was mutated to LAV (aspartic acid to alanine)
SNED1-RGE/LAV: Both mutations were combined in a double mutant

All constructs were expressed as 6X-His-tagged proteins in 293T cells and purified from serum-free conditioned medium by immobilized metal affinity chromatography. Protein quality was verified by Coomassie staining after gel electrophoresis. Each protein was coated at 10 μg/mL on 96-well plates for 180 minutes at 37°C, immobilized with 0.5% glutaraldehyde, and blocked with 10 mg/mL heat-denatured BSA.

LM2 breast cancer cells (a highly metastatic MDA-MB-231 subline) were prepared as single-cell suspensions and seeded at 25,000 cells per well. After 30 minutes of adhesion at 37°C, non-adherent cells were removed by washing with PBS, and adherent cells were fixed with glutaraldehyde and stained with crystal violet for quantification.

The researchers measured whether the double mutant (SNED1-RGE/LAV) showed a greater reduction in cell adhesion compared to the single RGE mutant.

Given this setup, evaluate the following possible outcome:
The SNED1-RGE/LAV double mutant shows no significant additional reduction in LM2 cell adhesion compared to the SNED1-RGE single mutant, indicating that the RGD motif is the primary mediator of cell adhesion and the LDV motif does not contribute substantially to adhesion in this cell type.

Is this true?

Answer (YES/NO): YES